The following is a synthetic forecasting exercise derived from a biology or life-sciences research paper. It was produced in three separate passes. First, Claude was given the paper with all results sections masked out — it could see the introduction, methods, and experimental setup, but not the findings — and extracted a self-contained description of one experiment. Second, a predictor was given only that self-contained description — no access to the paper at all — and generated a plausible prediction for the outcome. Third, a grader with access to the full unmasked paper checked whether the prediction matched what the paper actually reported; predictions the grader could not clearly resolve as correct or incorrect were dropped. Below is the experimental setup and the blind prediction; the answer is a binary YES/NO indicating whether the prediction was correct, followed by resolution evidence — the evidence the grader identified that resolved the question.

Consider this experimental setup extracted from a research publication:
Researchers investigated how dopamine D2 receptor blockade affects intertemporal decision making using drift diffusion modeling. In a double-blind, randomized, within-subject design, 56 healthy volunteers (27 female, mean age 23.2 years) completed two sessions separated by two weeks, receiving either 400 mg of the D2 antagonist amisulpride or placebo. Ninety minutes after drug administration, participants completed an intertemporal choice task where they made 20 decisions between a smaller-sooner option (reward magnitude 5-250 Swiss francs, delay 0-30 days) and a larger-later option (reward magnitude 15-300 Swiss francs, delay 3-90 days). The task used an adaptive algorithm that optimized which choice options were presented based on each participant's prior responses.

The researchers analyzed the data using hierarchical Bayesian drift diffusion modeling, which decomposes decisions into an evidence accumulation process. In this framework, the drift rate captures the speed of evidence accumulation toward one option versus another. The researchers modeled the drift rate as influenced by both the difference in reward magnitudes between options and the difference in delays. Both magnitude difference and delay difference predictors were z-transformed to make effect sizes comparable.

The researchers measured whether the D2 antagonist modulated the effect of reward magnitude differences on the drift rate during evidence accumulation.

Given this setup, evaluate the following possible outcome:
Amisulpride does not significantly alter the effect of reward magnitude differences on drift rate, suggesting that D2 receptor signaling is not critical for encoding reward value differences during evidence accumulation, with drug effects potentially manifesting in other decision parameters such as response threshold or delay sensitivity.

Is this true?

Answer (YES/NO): NO